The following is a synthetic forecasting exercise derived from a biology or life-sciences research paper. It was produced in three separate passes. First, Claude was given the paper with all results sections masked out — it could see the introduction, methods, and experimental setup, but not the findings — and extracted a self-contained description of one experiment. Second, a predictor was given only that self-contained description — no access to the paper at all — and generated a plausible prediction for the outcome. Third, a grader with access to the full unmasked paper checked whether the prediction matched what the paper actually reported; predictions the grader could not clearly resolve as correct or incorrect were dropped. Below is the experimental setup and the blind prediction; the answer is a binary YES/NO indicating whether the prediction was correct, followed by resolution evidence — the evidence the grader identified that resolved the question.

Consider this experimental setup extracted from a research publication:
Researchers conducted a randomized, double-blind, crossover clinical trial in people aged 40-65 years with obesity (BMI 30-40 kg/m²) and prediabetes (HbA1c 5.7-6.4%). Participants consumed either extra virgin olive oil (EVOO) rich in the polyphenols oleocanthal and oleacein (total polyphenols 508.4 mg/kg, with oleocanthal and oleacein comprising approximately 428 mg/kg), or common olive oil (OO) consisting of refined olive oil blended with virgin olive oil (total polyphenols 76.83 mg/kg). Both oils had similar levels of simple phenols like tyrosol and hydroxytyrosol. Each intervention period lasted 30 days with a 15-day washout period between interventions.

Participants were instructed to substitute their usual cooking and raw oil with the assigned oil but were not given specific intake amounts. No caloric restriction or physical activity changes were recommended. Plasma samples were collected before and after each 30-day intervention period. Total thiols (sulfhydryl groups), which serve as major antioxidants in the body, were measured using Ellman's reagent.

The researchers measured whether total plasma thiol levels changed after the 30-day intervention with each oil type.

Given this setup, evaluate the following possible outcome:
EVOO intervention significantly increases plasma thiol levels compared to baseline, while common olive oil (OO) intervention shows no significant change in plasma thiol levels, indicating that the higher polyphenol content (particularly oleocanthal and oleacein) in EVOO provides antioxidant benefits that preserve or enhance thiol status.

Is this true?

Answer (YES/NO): NO